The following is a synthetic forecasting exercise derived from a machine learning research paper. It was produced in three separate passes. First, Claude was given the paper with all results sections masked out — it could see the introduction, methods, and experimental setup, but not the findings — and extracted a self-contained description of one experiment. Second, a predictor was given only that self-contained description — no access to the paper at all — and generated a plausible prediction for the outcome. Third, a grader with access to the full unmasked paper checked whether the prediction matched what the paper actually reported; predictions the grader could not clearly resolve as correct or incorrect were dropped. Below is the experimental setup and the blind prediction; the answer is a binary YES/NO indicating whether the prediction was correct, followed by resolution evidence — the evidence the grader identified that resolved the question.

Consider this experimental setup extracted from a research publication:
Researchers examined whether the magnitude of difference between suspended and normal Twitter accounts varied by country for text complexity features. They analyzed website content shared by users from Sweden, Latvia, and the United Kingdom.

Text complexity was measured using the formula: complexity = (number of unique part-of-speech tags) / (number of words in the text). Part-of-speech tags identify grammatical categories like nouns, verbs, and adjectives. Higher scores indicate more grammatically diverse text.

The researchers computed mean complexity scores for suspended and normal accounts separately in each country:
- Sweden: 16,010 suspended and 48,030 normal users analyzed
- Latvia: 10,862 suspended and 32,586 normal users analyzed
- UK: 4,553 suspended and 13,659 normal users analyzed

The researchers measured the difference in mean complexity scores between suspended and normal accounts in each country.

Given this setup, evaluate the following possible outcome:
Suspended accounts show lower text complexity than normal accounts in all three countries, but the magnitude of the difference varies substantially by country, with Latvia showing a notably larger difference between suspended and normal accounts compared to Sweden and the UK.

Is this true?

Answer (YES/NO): NO